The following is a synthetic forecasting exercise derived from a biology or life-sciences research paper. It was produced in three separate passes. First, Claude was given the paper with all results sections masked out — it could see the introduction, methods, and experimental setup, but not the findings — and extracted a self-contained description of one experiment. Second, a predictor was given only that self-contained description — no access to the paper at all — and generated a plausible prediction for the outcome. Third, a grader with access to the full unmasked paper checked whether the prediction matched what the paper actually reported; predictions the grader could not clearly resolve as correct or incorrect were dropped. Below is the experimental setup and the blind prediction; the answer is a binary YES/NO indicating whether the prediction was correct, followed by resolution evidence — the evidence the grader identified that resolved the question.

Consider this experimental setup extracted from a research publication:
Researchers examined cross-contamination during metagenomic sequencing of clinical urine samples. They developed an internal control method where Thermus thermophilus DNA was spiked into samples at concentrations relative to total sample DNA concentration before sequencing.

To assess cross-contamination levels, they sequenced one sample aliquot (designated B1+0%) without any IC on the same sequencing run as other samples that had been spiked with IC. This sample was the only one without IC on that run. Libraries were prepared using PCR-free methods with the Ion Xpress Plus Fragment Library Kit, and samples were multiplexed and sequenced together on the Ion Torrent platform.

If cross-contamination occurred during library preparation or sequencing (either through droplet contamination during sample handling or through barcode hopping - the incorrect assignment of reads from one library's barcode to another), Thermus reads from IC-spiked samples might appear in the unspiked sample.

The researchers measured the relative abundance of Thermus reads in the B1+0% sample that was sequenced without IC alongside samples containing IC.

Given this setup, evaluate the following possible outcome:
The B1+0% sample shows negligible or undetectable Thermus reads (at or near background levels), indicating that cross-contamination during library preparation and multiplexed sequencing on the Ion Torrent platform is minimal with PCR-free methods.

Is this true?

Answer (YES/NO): YES